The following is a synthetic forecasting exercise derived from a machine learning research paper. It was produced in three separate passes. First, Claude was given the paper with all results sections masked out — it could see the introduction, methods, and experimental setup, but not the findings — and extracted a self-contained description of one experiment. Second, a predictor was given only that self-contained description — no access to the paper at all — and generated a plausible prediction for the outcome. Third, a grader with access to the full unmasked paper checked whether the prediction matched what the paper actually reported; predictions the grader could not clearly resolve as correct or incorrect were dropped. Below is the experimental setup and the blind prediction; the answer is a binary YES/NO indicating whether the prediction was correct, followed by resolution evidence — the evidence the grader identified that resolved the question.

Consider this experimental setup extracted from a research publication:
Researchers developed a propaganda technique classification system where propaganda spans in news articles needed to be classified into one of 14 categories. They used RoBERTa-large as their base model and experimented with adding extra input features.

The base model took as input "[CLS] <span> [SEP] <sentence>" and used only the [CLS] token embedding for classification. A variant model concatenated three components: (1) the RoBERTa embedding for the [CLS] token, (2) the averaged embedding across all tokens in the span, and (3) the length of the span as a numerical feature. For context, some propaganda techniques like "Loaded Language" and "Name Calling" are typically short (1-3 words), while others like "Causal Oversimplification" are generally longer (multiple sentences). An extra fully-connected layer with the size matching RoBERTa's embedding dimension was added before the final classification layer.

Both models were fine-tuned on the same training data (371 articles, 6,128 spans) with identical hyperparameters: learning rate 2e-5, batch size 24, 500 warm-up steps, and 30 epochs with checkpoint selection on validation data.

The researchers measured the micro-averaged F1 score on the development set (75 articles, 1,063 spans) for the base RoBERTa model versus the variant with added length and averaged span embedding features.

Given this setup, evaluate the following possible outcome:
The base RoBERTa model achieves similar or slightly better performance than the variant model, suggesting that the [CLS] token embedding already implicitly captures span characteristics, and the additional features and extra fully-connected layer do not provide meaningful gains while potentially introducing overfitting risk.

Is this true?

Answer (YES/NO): NO